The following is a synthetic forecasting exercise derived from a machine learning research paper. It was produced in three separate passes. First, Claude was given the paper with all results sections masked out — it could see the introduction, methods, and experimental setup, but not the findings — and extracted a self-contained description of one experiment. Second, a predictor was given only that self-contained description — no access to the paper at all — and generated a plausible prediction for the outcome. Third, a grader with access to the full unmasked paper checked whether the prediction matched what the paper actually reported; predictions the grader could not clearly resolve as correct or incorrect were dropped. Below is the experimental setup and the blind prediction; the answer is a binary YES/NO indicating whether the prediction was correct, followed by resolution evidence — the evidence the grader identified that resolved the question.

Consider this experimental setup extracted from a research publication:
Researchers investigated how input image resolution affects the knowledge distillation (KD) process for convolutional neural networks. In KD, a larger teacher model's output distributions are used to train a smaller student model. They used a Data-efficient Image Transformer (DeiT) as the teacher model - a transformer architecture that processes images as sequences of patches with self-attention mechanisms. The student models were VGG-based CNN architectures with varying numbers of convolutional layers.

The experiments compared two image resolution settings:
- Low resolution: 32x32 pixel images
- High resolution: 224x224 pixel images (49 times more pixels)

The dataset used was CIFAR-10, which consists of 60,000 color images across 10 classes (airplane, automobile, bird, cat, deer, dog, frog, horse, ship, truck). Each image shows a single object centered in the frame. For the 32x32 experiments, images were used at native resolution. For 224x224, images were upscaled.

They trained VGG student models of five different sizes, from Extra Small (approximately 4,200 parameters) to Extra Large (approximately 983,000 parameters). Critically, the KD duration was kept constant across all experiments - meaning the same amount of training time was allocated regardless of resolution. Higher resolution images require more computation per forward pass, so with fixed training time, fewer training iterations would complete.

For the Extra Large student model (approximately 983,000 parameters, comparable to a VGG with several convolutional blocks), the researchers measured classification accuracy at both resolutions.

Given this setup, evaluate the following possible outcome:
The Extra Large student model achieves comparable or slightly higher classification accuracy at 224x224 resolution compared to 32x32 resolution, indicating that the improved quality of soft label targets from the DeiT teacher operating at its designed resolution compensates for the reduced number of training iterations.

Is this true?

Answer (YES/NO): NO